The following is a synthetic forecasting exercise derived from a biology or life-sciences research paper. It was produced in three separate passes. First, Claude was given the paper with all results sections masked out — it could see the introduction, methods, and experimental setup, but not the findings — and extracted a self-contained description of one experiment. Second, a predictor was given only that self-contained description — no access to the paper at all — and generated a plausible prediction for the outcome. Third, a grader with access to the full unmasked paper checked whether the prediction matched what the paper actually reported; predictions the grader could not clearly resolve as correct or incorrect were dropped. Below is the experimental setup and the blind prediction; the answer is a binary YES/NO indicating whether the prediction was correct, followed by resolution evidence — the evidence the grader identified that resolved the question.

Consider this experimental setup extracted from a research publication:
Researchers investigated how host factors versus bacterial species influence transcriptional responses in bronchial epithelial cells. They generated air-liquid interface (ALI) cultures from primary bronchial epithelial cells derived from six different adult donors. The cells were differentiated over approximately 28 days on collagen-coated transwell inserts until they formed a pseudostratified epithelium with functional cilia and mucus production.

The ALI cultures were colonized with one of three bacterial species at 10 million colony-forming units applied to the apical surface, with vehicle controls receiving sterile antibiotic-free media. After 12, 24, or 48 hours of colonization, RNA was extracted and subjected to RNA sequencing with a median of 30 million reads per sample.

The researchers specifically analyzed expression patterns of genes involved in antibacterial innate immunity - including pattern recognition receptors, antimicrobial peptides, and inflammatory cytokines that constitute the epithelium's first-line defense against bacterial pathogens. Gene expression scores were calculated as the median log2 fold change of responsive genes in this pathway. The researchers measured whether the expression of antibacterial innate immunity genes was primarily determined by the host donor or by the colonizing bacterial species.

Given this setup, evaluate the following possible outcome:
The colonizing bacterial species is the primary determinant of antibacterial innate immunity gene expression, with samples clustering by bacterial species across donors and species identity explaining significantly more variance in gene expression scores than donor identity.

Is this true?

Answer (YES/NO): NO